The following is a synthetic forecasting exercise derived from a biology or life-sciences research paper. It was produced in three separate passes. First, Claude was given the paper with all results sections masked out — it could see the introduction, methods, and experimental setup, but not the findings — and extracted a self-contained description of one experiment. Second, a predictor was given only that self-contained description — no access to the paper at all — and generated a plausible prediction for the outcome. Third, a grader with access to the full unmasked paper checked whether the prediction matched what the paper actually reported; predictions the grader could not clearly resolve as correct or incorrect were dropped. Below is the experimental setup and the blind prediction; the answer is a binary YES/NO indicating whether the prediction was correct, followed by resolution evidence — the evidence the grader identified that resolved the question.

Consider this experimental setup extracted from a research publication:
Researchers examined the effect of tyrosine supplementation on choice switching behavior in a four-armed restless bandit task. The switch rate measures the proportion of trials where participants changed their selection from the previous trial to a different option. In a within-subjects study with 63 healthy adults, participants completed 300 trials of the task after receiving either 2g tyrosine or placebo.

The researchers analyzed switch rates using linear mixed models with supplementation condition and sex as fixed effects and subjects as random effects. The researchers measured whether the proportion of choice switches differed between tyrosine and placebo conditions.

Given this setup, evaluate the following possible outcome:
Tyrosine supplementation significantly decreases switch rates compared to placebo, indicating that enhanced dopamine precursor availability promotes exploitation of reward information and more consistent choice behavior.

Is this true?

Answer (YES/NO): YES